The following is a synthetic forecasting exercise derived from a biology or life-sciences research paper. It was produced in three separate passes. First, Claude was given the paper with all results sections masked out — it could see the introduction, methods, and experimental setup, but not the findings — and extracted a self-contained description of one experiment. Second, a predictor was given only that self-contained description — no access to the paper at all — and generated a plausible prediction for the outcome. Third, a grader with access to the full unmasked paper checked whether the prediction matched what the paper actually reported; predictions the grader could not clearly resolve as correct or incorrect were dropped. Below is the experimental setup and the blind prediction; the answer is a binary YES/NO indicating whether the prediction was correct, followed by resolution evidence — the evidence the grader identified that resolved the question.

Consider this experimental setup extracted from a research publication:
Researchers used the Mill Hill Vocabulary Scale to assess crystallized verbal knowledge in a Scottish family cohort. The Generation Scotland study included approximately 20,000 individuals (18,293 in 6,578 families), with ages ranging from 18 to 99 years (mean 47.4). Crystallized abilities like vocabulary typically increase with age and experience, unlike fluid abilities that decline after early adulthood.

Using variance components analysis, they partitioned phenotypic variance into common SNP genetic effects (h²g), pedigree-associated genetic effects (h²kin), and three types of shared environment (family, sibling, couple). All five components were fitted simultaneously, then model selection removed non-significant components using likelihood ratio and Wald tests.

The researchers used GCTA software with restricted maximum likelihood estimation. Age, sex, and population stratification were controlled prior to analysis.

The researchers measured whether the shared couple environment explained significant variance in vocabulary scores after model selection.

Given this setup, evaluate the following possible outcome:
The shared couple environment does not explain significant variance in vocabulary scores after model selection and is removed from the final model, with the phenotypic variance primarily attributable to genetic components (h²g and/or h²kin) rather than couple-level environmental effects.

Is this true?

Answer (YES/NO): NO